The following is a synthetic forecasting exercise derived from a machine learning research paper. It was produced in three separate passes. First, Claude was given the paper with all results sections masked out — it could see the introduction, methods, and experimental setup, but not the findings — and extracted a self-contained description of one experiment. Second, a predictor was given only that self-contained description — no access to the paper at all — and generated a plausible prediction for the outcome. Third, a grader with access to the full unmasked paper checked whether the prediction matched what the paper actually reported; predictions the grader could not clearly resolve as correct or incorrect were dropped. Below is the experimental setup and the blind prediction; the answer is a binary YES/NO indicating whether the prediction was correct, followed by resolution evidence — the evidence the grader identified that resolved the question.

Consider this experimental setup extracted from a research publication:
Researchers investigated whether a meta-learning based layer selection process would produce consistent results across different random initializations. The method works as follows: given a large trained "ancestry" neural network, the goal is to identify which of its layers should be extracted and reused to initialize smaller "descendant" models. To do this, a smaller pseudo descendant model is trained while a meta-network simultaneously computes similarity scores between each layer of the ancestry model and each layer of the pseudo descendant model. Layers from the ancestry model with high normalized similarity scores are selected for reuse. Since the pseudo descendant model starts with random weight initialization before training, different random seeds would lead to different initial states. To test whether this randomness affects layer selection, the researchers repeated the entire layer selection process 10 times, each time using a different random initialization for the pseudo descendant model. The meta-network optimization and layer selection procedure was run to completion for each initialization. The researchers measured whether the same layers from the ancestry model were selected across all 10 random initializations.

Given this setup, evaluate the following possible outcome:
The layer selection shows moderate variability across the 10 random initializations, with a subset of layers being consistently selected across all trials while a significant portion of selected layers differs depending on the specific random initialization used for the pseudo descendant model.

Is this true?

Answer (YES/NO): NO